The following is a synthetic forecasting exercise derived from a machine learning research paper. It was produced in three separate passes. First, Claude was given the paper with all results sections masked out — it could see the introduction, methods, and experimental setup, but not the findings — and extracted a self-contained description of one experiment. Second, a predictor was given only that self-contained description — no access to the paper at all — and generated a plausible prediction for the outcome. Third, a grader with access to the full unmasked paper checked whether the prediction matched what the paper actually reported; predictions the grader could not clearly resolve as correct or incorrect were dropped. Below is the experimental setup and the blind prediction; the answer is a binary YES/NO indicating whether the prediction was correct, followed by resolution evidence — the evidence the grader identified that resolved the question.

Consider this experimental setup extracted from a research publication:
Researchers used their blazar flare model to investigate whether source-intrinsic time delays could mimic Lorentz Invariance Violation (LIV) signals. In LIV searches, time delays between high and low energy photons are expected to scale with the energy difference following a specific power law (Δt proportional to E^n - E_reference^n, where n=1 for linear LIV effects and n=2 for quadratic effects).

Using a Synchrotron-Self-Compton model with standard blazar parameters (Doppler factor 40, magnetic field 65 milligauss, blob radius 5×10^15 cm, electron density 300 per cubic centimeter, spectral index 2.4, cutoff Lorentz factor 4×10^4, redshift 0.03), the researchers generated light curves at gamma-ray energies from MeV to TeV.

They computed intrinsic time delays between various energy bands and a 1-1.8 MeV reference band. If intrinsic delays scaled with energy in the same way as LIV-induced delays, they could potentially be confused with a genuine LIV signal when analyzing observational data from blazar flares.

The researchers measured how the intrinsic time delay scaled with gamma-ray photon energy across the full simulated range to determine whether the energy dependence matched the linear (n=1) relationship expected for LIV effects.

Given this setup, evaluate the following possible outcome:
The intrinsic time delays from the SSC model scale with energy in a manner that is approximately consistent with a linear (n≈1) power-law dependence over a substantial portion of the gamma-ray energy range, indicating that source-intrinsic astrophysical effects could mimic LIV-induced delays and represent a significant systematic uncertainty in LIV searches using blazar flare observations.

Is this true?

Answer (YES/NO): NO